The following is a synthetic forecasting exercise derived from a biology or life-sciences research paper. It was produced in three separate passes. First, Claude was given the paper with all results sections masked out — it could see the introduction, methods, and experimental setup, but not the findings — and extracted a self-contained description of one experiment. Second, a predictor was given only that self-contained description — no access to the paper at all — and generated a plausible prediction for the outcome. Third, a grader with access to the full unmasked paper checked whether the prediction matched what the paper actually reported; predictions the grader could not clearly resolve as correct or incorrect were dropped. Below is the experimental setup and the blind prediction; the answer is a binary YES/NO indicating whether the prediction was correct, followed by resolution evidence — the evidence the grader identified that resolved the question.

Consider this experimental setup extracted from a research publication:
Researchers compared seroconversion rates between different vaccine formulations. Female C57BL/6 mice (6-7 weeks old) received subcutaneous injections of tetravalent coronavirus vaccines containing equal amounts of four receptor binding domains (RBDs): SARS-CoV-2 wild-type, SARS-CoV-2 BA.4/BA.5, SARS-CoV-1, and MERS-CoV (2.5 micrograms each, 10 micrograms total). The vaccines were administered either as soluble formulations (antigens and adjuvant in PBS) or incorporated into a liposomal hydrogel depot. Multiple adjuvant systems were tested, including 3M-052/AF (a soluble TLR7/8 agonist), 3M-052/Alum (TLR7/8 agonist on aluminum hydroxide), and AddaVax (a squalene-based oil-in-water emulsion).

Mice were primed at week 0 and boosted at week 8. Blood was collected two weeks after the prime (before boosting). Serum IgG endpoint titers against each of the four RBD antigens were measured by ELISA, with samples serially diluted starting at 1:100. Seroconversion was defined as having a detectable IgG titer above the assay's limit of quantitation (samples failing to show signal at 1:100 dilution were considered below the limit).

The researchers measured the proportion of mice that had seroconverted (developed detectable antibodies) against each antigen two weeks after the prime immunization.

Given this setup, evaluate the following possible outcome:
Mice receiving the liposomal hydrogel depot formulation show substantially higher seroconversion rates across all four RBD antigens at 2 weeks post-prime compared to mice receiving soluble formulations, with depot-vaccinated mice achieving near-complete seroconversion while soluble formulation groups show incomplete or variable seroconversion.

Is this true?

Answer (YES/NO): YES